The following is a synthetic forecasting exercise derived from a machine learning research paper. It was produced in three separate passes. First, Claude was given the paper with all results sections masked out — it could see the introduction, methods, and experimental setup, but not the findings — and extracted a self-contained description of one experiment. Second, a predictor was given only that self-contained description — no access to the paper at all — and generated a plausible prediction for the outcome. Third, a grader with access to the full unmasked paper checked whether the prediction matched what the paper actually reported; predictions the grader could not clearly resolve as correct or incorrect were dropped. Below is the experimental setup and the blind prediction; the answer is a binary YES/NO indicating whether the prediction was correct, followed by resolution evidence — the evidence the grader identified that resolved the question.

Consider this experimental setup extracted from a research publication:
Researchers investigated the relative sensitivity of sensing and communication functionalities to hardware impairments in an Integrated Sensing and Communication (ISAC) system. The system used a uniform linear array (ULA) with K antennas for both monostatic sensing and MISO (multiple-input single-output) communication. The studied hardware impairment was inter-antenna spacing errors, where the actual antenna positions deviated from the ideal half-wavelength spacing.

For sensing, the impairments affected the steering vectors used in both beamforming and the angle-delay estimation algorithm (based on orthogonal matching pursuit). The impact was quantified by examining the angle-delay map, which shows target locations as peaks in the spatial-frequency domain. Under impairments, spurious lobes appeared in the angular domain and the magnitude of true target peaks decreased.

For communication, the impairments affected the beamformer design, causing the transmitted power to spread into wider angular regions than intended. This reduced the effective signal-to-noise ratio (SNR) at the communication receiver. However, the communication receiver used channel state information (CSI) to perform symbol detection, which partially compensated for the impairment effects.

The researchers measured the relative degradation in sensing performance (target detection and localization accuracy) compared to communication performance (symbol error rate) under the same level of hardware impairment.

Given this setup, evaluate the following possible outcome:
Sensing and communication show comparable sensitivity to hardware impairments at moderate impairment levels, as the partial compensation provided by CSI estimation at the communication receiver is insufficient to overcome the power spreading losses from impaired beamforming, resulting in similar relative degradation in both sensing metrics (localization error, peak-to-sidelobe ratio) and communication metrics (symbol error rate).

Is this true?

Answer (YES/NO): NO